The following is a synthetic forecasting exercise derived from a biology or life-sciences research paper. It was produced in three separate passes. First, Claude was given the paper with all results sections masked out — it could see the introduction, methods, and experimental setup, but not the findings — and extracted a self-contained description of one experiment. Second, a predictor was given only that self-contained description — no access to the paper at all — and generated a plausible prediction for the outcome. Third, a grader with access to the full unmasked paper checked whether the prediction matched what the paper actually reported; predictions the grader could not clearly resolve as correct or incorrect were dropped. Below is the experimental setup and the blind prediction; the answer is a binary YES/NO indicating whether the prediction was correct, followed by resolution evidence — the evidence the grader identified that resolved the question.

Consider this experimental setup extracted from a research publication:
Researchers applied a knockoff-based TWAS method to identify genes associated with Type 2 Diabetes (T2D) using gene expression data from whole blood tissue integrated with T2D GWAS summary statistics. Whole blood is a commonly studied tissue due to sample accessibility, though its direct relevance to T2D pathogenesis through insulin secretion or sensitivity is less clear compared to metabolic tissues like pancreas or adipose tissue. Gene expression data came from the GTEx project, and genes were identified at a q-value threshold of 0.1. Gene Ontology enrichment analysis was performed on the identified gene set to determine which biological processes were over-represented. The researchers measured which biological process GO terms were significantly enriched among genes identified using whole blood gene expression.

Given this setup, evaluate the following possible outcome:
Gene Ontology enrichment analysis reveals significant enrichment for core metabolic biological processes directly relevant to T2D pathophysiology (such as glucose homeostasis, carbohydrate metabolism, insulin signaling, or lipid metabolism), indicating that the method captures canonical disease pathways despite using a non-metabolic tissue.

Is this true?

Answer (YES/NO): NO